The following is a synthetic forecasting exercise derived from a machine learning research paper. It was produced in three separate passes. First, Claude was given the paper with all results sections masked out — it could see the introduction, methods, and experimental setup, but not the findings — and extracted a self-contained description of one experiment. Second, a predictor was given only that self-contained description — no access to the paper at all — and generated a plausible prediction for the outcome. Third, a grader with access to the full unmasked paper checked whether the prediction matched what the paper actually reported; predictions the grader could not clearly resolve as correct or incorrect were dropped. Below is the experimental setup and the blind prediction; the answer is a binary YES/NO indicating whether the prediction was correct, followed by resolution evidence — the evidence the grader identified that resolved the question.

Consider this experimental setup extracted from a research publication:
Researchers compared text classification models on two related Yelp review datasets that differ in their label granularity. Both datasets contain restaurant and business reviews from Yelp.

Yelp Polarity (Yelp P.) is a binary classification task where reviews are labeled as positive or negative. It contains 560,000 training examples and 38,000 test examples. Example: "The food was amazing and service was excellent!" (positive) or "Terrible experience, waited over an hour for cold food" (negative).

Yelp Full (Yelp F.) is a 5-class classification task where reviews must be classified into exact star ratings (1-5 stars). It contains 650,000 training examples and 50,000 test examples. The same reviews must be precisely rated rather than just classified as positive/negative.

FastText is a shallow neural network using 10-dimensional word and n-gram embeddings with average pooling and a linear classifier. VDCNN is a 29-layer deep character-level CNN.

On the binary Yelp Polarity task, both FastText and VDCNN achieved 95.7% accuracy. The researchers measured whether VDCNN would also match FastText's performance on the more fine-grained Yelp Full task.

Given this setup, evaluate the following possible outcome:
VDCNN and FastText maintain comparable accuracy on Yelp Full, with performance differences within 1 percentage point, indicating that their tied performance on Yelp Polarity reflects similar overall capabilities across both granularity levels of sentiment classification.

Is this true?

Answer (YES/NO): YES